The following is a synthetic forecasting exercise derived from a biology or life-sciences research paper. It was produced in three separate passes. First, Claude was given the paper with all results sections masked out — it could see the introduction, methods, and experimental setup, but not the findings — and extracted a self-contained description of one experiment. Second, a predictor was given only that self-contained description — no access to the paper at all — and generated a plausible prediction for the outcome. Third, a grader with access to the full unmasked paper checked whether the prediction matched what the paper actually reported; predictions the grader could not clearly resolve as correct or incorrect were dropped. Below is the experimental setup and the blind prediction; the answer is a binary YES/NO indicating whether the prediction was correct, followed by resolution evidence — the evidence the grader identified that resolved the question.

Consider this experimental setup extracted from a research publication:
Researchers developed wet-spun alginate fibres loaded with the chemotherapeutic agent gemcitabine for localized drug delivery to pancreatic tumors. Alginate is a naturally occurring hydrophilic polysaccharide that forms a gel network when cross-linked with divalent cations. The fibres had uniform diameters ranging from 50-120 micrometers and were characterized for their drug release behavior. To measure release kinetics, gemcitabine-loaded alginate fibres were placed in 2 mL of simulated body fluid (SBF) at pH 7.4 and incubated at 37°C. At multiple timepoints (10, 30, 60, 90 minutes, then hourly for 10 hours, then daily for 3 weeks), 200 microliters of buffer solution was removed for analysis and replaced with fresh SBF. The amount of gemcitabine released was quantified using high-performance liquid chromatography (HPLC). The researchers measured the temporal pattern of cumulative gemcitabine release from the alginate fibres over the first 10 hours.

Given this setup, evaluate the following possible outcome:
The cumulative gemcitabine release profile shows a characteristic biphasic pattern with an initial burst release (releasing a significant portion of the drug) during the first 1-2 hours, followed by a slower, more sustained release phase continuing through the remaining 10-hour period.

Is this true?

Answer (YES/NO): NO